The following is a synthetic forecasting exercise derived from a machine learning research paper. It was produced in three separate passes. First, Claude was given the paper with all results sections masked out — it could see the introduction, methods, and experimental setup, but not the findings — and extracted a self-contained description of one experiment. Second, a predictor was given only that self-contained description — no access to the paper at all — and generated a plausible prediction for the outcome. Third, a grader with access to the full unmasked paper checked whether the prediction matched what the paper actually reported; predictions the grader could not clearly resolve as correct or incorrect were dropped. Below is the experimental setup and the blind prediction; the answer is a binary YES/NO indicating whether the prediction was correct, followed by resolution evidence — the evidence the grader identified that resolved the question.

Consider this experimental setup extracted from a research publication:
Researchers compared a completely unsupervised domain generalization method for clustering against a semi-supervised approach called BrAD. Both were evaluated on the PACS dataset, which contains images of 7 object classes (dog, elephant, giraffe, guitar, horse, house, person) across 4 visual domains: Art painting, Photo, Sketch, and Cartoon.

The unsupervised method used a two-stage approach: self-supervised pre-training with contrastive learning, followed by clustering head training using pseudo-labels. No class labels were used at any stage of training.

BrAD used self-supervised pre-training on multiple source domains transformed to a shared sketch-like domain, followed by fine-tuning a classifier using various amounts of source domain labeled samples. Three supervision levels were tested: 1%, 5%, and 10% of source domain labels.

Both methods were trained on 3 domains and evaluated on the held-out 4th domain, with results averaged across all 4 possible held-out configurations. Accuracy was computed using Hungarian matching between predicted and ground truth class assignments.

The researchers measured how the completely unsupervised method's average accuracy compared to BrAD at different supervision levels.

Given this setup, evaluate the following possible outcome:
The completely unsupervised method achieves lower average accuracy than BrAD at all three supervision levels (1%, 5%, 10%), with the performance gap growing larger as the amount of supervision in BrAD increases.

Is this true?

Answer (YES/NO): NO